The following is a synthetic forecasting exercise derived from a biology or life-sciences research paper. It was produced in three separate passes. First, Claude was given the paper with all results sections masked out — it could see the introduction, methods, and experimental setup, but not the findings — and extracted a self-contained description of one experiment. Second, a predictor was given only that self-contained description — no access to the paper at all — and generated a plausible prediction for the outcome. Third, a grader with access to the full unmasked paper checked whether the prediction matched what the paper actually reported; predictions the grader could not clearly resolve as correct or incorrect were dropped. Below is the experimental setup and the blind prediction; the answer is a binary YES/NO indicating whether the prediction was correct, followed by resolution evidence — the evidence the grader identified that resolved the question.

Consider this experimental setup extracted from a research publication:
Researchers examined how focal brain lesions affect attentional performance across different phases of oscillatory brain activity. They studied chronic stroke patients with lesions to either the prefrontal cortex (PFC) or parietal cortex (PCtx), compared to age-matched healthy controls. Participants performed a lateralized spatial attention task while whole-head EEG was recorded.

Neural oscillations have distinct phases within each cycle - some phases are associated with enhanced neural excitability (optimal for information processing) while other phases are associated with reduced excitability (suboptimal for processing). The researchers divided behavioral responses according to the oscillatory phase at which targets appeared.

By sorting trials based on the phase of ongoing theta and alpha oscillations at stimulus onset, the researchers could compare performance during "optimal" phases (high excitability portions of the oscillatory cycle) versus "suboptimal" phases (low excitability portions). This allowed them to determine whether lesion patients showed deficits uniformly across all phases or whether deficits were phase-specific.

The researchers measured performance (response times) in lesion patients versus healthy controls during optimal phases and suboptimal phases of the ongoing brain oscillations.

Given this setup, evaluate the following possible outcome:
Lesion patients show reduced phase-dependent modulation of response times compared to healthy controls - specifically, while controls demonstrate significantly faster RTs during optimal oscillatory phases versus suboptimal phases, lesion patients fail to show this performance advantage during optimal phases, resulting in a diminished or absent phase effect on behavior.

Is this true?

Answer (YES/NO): NO